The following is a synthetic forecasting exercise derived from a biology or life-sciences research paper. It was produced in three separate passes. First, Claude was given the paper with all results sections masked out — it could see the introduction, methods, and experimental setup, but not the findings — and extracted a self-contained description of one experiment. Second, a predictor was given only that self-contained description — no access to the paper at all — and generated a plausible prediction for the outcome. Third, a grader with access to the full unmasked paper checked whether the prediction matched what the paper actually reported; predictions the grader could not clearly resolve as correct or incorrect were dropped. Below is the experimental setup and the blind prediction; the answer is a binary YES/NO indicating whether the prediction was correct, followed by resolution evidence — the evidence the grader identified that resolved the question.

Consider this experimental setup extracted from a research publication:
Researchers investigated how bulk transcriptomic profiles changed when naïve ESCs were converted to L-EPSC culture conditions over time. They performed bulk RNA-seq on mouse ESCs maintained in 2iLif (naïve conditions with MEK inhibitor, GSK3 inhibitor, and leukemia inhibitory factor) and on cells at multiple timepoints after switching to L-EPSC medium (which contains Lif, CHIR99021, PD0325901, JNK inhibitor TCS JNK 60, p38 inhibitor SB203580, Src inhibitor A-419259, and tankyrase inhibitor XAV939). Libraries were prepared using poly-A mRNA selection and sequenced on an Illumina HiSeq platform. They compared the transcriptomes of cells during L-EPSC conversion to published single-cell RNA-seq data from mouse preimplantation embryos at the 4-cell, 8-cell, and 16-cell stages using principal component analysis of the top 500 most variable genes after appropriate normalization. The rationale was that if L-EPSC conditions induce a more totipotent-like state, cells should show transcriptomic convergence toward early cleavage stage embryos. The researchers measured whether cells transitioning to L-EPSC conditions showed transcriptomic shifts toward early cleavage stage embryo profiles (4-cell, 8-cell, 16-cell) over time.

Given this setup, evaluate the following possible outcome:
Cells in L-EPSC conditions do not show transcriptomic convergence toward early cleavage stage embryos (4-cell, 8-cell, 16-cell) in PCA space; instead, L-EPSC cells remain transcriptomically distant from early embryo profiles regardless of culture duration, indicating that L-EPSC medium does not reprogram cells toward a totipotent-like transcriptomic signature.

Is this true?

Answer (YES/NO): YES